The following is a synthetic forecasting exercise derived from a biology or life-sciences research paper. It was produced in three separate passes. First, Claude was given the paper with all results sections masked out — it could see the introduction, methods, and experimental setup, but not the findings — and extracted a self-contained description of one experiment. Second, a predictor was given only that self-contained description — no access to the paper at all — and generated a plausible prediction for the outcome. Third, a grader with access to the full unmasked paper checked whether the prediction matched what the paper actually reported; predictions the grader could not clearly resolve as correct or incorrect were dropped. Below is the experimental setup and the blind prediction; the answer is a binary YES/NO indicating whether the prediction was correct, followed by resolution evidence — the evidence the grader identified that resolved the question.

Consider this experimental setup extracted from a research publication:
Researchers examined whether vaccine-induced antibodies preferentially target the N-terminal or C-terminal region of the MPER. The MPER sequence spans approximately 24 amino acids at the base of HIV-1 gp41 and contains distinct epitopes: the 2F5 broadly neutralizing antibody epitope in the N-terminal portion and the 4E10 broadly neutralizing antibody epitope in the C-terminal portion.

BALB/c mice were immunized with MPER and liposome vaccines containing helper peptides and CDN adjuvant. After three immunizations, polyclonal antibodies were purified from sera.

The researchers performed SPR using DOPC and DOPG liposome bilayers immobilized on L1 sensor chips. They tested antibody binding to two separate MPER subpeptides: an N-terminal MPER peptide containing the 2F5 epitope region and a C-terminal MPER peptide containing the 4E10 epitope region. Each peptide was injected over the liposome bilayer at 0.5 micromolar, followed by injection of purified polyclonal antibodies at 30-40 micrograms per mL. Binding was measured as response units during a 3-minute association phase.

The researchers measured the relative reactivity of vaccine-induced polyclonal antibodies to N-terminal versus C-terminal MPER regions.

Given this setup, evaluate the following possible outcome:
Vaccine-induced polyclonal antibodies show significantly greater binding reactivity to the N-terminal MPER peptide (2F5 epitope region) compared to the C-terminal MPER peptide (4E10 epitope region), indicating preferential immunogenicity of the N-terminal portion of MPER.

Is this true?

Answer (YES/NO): NO